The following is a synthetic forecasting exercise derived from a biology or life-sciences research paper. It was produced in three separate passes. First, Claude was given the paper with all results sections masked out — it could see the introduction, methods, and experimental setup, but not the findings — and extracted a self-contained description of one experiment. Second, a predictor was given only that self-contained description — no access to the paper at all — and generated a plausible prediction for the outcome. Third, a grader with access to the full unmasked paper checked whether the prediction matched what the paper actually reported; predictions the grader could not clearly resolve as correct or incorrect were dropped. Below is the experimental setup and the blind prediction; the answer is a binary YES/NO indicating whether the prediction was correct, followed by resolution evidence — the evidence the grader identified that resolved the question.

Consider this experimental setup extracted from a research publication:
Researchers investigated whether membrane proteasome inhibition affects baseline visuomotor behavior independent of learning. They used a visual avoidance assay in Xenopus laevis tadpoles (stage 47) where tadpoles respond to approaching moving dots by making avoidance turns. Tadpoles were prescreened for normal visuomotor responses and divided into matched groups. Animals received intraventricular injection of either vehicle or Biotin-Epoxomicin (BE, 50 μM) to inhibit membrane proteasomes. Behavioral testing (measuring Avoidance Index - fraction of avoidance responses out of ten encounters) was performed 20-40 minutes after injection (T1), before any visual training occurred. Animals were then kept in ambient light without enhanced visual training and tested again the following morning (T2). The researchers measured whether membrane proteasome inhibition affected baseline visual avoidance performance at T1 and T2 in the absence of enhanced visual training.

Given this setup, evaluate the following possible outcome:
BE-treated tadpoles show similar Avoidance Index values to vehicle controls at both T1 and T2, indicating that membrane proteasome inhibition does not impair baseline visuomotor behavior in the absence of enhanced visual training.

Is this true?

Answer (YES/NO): YES